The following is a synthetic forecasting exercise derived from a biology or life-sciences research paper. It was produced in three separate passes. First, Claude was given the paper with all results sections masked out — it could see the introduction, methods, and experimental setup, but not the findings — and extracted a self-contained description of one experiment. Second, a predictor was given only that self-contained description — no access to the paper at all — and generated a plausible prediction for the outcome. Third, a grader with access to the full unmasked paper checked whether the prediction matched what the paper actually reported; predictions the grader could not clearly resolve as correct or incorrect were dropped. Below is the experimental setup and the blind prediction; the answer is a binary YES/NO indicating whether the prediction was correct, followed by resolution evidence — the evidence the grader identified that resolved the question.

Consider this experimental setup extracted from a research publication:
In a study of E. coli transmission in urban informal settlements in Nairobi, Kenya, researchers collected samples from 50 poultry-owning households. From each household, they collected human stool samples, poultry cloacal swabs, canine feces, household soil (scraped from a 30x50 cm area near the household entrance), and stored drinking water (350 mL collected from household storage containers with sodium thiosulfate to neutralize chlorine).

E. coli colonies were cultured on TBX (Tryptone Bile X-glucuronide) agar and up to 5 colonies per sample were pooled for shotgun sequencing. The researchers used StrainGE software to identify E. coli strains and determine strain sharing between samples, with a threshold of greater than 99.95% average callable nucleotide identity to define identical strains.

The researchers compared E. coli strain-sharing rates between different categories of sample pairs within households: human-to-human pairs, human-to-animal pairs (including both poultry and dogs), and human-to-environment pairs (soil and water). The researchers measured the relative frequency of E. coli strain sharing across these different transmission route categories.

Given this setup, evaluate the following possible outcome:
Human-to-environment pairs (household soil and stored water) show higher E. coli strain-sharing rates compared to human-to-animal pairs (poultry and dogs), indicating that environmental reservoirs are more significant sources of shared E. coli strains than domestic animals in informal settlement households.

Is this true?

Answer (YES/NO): YES